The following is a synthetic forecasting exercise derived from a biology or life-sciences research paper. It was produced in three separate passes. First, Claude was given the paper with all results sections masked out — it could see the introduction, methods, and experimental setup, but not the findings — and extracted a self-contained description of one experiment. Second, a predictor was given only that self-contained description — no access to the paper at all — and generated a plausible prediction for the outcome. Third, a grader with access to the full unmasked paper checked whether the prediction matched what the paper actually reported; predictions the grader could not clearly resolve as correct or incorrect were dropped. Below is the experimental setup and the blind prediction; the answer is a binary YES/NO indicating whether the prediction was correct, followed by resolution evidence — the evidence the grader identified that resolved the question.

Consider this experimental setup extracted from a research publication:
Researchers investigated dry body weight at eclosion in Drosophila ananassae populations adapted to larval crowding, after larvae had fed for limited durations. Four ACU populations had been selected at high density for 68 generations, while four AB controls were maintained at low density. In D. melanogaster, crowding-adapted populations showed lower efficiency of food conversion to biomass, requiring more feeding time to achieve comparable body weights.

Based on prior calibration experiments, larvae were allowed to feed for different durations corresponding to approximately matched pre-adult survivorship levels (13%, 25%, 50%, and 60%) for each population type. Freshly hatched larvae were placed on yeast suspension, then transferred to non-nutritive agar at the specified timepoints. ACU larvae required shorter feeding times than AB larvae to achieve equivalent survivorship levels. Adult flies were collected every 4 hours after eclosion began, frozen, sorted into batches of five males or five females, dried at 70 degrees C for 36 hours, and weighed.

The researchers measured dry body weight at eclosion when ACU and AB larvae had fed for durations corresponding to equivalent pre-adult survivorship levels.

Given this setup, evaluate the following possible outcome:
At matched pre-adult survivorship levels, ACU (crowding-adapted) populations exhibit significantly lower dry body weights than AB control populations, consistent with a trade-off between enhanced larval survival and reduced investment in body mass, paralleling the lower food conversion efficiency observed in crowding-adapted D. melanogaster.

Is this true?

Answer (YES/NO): NO